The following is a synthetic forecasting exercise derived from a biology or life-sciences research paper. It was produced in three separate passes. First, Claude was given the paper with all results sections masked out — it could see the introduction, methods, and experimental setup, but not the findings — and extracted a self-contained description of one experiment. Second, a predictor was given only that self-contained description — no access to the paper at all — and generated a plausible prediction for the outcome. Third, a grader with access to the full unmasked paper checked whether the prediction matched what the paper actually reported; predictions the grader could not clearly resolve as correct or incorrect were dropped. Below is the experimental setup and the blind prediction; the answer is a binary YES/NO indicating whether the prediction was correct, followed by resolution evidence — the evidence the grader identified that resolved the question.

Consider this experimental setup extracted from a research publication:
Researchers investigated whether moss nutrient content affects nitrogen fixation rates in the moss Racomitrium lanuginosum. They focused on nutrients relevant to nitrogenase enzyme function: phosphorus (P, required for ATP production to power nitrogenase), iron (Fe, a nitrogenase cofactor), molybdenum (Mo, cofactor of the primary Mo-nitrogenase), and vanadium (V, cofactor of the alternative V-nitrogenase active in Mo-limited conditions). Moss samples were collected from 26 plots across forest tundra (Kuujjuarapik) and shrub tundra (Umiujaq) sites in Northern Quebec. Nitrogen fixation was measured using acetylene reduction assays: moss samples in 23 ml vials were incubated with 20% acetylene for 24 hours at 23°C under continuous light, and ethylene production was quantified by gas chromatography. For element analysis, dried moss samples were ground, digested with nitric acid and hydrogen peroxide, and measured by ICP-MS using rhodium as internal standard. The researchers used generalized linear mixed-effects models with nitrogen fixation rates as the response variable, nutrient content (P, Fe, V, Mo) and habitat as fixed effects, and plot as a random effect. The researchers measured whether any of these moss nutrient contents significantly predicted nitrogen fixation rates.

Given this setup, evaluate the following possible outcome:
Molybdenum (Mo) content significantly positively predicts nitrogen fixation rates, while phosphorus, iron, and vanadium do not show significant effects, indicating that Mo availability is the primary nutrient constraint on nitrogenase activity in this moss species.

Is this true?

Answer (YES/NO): NO